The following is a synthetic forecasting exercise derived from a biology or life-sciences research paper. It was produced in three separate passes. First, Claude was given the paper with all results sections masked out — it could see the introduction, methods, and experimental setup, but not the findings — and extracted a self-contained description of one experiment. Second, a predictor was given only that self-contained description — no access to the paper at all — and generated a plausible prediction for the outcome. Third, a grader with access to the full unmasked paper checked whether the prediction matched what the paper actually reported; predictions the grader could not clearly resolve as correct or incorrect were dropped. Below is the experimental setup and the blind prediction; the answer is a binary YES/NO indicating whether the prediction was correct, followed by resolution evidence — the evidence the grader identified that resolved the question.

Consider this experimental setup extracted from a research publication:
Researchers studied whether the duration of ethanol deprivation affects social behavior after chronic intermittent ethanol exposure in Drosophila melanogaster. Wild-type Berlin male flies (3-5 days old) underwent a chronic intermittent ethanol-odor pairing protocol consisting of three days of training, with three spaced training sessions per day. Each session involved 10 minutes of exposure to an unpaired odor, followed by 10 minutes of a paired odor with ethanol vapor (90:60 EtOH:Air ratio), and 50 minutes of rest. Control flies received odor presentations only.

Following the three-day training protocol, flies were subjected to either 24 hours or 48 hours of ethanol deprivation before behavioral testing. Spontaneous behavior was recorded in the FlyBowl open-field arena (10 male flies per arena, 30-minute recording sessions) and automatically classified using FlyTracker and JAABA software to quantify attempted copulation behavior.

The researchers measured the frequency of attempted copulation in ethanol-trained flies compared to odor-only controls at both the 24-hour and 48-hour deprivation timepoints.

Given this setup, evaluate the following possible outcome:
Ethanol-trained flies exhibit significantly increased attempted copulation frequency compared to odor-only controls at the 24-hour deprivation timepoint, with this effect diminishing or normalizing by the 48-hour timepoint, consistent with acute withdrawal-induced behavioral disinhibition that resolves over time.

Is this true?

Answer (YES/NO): NO